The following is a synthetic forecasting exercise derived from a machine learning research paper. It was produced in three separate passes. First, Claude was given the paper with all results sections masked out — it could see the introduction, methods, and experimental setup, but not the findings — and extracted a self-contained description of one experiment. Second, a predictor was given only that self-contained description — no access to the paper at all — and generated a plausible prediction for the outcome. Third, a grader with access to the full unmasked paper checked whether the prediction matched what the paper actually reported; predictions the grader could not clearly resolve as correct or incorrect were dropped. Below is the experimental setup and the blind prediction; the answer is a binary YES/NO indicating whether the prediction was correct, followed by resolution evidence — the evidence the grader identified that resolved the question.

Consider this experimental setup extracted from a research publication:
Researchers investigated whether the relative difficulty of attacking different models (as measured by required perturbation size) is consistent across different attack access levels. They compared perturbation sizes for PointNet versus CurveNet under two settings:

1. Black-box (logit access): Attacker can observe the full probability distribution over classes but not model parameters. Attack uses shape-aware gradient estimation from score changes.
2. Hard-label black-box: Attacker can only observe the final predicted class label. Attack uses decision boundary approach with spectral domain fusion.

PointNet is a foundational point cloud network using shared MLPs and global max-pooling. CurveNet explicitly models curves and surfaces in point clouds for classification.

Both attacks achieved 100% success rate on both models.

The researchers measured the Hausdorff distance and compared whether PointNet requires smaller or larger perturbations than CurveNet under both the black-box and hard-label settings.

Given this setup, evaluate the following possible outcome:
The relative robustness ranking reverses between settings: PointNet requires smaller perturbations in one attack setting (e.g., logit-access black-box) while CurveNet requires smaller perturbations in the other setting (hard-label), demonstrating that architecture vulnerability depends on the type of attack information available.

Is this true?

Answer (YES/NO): YES